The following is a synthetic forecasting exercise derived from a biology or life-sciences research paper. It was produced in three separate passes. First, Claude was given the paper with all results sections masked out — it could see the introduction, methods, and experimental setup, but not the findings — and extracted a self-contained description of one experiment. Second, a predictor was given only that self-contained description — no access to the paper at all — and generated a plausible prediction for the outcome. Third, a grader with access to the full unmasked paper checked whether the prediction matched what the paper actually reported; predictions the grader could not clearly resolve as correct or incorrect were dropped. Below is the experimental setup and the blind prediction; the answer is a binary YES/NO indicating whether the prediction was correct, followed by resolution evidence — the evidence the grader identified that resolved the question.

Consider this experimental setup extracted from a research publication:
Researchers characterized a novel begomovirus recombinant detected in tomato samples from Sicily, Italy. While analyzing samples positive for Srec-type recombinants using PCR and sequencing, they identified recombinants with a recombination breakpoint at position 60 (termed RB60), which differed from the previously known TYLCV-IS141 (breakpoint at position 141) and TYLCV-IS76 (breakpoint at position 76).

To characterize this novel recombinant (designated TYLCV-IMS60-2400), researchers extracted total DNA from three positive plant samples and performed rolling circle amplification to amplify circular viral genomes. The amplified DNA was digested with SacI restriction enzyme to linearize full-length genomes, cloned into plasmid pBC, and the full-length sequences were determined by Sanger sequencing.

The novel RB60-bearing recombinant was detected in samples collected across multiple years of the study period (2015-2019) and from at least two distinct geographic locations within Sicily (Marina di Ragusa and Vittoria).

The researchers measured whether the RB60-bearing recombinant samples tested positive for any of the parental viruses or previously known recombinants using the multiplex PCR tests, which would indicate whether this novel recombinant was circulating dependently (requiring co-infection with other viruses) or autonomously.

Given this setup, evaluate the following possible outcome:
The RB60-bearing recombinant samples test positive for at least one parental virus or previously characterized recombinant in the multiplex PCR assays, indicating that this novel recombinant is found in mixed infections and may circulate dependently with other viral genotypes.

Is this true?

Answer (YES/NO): NO